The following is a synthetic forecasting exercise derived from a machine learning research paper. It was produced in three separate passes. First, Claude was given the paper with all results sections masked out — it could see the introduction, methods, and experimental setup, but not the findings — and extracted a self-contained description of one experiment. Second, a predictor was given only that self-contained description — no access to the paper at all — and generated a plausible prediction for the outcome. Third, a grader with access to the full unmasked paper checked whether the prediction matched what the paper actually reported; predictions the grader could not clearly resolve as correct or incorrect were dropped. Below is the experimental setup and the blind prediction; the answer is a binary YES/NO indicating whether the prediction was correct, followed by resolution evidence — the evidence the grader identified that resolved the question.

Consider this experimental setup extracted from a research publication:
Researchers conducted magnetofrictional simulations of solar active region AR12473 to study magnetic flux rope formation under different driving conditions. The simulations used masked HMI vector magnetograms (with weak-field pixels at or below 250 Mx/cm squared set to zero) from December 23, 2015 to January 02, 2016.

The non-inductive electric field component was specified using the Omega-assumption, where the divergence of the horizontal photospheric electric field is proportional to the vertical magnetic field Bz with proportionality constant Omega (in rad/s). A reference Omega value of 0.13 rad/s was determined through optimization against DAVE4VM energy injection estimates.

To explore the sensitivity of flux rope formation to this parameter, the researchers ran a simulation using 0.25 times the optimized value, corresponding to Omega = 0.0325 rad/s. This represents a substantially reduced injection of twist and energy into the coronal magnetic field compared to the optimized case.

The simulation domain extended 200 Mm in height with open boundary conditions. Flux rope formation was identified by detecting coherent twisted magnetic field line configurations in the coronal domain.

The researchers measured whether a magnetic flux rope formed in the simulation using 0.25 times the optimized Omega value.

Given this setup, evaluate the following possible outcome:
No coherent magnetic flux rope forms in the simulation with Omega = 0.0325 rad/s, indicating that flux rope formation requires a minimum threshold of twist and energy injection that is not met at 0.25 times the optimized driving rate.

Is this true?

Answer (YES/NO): NO